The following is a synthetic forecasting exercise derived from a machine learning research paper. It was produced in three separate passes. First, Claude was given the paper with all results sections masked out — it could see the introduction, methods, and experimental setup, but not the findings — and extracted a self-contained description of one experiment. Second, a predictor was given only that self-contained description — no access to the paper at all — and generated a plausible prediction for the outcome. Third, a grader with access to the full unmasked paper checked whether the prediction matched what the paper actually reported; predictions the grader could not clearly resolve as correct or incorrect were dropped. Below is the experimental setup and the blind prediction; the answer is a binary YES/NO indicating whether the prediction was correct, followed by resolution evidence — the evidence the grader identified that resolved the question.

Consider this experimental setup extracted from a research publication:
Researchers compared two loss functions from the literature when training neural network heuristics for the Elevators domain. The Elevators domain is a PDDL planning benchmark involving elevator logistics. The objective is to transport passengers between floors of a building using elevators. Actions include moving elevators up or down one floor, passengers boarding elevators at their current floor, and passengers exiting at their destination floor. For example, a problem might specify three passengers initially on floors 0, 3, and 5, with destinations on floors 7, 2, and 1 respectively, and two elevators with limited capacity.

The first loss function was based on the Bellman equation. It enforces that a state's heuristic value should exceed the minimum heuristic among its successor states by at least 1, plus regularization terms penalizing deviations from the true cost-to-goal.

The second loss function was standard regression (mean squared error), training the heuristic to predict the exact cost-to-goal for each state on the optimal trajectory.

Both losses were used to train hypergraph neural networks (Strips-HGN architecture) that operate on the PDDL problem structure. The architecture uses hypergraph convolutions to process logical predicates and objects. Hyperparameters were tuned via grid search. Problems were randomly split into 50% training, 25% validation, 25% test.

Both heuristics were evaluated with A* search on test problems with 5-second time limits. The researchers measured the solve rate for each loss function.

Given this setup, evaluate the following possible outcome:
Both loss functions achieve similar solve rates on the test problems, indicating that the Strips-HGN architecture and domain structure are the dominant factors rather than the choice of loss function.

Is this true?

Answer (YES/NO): NO